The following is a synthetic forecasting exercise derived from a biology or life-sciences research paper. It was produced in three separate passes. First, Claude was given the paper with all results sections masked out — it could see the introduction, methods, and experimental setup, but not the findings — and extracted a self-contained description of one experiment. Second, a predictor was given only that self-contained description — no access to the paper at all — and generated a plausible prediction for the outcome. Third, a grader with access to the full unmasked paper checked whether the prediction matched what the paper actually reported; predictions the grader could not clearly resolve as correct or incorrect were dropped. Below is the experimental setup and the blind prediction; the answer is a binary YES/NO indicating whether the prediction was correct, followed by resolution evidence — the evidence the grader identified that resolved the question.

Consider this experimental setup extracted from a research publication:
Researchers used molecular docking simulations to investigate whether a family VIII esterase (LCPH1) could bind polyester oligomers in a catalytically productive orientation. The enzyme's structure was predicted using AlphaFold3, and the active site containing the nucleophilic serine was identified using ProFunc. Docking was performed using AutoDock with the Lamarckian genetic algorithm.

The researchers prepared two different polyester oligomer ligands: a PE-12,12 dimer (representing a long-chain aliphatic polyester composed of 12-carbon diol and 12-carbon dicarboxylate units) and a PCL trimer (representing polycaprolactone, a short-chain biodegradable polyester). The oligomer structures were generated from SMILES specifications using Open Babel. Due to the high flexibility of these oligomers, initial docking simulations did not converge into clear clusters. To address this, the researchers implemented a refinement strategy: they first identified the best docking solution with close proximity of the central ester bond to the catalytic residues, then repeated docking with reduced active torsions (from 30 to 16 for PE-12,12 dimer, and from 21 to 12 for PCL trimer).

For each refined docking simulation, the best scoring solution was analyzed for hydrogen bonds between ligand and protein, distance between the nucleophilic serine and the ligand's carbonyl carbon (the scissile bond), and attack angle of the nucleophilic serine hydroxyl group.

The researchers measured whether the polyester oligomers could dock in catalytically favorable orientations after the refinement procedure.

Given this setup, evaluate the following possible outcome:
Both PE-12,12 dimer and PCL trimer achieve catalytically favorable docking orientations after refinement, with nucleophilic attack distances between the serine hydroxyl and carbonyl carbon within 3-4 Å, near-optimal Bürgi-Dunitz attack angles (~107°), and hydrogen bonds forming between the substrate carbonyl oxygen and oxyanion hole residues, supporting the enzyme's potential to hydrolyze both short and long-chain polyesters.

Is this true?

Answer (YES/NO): NO